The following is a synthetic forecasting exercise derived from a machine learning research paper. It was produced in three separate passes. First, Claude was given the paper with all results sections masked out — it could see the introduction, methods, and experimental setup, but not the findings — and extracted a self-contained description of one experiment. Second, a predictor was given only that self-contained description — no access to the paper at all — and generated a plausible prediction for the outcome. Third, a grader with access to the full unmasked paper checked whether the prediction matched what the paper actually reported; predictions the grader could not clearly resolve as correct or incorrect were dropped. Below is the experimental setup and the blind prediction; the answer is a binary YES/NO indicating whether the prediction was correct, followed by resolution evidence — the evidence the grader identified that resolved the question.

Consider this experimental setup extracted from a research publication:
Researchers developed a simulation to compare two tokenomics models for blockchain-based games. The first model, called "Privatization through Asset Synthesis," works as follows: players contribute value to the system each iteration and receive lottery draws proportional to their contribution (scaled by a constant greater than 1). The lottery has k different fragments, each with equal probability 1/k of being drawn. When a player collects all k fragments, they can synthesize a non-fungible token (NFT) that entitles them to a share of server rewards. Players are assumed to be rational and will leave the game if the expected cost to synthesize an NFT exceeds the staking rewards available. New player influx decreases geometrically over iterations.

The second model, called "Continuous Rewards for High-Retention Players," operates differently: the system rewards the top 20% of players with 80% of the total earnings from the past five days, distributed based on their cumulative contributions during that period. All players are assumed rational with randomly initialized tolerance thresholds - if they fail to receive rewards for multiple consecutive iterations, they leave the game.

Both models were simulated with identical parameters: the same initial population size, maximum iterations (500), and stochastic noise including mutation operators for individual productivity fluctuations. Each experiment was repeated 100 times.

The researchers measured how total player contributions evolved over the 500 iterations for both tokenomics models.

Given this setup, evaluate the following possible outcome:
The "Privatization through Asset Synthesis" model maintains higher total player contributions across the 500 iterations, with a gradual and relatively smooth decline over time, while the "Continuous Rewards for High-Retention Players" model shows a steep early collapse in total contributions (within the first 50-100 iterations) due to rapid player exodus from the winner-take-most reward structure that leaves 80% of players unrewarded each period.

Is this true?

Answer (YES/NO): NO